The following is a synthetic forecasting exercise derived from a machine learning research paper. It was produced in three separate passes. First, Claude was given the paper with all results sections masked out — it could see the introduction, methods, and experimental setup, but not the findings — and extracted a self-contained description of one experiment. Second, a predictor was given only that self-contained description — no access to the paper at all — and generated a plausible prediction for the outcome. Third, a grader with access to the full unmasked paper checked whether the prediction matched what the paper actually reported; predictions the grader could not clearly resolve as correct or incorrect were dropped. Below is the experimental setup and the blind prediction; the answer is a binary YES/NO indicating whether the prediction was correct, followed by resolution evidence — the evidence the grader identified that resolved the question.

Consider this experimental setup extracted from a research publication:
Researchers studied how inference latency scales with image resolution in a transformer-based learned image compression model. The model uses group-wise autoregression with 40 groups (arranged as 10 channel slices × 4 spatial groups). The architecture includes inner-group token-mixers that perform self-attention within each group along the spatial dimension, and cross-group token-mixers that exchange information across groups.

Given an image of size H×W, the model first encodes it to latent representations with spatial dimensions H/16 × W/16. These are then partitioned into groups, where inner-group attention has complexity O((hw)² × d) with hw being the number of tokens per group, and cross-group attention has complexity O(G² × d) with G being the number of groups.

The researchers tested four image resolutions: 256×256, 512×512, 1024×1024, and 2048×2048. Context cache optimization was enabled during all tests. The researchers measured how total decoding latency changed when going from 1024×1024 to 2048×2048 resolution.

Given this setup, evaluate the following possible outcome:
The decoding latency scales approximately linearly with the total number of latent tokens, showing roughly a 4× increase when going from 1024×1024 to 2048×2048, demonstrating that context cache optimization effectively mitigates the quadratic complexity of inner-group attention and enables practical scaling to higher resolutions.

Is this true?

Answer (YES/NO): NO